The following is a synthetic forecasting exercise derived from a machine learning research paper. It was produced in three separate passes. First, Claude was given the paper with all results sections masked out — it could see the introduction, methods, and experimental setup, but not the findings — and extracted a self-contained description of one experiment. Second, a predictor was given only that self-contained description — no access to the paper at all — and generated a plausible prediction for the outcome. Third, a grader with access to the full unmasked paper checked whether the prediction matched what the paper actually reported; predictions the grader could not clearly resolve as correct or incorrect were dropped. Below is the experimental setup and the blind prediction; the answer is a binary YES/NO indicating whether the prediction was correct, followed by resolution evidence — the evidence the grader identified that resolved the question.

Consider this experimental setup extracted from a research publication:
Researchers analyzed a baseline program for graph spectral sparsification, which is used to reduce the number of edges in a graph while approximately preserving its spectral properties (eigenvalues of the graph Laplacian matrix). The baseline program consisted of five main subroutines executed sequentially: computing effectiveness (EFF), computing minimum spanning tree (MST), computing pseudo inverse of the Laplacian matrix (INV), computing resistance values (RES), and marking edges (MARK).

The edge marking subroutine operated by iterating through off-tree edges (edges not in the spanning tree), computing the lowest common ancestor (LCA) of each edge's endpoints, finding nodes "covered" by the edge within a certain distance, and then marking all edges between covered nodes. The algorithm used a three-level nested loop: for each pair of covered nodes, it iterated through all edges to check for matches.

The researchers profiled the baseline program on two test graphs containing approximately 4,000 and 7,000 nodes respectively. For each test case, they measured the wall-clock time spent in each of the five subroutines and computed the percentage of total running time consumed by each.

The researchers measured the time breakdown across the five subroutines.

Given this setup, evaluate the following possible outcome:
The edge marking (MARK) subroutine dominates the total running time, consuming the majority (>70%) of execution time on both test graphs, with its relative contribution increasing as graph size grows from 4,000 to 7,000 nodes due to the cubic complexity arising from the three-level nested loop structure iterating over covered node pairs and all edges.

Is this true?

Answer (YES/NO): NO